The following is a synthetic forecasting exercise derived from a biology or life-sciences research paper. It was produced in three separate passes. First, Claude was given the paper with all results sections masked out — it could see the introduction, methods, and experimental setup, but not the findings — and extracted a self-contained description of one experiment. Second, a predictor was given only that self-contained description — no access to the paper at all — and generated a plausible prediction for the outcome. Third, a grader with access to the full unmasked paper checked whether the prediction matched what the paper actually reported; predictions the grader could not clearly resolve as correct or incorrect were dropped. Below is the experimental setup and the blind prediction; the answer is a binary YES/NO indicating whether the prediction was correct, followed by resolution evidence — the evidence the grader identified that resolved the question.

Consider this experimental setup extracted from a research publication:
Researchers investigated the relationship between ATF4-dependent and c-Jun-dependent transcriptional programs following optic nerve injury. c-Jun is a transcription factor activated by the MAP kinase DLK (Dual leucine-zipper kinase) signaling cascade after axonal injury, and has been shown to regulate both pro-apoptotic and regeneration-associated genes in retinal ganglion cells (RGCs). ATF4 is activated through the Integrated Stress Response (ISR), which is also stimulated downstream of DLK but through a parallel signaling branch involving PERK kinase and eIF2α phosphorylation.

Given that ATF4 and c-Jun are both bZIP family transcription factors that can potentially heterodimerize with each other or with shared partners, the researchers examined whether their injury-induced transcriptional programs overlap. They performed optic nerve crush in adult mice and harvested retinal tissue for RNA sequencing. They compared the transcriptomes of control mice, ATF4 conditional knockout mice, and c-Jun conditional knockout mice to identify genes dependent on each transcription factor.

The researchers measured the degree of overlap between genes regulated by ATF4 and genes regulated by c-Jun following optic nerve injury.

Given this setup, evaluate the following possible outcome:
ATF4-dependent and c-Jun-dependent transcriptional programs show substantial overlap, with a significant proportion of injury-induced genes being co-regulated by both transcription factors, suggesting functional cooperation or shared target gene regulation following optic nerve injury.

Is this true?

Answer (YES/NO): YES